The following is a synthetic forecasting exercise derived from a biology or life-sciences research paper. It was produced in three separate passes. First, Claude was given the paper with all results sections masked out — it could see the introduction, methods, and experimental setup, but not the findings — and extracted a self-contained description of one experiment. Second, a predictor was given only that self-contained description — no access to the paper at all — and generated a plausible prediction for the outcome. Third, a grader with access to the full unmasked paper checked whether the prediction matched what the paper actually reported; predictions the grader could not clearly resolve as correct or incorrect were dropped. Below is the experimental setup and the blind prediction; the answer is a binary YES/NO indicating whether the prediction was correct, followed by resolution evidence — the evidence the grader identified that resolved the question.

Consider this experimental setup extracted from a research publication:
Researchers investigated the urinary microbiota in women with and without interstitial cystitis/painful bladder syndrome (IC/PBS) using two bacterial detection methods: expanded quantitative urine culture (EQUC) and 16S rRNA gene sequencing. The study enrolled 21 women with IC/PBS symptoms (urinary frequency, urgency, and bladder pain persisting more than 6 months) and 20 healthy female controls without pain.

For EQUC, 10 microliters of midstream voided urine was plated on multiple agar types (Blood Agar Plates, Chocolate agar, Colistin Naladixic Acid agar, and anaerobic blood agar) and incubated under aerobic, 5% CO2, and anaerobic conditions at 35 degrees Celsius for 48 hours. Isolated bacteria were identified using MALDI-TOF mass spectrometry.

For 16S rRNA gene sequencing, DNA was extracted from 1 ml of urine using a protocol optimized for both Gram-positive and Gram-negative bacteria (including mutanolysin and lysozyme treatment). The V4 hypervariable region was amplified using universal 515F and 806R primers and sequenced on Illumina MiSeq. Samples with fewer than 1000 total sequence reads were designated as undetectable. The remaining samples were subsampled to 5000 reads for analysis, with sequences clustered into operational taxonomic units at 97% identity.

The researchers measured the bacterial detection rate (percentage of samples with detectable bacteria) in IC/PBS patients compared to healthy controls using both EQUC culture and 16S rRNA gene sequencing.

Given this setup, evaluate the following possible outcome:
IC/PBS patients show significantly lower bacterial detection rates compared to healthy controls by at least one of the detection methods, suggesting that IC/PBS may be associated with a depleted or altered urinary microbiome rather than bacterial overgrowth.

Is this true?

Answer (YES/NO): NO